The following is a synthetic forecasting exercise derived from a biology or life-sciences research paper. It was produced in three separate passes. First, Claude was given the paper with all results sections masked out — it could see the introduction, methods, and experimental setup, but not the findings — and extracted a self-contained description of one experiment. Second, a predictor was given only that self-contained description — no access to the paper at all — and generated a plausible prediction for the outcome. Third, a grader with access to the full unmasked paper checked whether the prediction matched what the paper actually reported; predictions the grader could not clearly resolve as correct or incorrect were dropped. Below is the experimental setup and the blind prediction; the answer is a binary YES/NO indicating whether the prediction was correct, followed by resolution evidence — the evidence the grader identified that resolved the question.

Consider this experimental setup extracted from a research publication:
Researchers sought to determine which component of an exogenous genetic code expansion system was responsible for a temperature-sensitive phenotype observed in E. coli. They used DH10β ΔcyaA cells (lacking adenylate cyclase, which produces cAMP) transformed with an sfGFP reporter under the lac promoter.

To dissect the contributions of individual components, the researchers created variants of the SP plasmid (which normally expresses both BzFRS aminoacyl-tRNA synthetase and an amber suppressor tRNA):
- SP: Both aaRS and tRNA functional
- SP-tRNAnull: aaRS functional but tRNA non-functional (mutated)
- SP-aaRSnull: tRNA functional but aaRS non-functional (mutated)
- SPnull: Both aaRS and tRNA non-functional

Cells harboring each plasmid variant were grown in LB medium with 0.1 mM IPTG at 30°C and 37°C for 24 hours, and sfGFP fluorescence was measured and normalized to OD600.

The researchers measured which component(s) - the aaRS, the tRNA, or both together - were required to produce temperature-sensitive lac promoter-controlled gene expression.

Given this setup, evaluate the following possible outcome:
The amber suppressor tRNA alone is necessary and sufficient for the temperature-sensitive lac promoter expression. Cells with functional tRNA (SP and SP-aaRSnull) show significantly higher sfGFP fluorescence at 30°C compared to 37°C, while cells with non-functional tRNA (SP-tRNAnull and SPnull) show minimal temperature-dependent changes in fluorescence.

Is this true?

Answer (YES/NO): NO